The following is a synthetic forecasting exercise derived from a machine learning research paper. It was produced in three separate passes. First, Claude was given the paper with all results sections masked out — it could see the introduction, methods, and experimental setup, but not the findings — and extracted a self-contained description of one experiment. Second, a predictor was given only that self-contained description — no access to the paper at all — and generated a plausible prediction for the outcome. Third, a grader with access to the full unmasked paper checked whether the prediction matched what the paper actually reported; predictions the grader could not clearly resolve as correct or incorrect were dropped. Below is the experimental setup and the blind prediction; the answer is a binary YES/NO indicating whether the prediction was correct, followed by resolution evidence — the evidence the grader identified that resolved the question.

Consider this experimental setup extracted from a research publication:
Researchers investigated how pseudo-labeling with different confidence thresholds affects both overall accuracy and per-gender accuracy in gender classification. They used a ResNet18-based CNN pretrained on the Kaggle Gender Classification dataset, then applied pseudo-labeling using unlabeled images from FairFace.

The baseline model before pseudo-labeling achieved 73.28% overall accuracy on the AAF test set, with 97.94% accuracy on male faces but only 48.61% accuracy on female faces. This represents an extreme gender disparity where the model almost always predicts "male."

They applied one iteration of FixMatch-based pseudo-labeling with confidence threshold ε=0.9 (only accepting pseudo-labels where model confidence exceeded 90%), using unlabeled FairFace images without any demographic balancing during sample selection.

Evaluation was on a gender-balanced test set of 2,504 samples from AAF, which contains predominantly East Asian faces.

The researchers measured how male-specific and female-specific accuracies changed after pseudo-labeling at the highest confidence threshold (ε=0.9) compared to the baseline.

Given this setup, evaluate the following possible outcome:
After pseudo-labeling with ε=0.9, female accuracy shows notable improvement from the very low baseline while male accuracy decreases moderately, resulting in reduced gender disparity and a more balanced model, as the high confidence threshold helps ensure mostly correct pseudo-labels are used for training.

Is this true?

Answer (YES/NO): YES